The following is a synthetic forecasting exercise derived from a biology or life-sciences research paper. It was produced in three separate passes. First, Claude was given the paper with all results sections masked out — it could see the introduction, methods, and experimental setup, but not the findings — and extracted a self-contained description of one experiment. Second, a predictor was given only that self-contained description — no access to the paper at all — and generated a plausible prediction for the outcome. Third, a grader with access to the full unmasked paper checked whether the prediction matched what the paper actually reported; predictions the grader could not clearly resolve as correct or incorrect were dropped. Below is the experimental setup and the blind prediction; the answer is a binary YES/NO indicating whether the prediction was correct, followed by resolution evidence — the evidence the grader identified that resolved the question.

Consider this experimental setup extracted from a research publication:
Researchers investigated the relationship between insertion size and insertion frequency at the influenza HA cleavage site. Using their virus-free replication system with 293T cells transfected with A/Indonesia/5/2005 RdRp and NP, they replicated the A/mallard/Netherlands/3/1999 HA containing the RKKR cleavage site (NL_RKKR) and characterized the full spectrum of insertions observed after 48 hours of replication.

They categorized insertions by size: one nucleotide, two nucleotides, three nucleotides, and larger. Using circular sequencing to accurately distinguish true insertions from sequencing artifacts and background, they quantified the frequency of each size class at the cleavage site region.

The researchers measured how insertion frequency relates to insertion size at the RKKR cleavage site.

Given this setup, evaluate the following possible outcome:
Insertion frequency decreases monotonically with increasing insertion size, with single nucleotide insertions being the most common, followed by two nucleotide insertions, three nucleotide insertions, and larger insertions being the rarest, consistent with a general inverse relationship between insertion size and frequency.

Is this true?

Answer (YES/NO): NO